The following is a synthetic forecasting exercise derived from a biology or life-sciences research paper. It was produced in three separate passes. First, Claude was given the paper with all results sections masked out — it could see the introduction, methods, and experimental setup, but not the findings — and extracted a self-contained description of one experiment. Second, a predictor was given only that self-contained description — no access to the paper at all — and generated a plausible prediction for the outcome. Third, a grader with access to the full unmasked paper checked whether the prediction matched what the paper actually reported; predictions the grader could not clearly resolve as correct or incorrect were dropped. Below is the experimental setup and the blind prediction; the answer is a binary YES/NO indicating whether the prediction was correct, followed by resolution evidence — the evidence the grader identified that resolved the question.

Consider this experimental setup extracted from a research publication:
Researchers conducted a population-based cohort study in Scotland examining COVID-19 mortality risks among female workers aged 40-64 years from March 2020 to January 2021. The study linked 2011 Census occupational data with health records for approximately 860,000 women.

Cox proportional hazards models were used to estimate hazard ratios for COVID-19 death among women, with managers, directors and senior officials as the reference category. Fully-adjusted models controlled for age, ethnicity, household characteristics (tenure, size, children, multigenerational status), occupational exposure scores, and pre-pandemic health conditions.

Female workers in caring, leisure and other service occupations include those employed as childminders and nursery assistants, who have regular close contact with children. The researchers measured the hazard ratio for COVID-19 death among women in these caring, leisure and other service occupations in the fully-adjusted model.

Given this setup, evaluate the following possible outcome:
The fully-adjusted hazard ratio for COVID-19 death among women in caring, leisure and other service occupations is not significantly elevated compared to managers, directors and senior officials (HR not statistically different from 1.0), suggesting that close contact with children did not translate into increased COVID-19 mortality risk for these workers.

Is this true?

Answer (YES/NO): NO